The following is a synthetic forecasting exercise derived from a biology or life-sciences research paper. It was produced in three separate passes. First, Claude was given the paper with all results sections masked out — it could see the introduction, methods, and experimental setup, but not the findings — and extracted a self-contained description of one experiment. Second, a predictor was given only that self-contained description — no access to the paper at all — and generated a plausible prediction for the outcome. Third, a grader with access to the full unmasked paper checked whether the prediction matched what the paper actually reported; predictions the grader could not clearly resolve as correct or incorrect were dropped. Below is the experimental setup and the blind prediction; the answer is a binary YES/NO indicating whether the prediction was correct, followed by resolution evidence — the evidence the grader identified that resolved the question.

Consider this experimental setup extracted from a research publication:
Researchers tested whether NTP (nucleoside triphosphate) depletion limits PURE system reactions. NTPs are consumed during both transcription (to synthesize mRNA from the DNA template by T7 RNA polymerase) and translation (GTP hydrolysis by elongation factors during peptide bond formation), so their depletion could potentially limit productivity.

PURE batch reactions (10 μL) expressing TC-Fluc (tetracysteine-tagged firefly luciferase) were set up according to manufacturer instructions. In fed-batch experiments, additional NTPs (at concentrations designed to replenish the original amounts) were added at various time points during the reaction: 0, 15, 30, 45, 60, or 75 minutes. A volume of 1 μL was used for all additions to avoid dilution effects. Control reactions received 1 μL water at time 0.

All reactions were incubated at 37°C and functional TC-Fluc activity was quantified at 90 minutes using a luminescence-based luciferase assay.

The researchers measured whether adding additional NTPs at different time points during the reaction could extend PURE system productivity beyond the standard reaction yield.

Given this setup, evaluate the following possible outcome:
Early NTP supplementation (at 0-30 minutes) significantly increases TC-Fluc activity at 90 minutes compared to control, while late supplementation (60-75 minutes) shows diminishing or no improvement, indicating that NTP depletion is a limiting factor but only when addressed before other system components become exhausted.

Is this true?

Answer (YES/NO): NO